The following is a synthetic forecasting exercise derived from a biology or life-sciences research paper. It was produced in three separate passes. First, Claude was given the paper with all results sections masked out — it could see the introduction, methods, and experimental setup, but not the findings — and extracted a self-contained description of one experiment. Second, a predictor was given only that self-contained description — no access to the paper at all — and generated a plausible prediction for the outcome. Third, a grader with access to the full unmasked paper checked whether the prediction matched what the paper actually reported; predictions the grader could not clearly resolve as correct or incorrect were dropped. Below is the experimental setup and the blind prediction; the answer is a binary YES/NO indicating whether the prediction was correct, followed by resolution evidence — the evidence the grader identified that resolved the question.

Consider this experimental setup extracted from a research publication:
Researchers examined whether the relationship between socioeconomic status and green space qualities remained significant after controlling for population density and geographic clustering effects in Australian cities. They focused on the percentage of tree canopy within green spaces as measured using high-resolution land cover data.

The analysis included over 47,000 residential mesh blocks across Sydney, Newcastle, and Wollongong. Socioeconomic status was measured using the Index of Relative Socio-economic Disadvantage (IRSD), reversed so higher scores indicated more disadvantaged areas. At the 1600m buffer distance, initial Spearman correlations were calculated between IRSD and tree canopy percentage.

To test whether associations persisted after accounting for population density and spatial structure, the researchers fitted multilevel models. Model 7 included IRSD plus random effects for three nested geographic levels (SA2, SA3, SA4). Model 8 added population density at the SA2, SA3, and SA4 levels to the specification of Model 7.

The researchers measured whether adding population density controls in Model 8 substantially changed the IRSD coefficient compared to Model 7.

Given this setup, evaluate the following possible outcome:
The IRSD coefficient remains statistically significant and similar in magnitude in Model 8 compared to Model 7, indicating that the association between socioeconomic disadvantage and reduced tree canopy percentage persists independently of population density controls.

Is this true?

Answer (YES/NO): YES